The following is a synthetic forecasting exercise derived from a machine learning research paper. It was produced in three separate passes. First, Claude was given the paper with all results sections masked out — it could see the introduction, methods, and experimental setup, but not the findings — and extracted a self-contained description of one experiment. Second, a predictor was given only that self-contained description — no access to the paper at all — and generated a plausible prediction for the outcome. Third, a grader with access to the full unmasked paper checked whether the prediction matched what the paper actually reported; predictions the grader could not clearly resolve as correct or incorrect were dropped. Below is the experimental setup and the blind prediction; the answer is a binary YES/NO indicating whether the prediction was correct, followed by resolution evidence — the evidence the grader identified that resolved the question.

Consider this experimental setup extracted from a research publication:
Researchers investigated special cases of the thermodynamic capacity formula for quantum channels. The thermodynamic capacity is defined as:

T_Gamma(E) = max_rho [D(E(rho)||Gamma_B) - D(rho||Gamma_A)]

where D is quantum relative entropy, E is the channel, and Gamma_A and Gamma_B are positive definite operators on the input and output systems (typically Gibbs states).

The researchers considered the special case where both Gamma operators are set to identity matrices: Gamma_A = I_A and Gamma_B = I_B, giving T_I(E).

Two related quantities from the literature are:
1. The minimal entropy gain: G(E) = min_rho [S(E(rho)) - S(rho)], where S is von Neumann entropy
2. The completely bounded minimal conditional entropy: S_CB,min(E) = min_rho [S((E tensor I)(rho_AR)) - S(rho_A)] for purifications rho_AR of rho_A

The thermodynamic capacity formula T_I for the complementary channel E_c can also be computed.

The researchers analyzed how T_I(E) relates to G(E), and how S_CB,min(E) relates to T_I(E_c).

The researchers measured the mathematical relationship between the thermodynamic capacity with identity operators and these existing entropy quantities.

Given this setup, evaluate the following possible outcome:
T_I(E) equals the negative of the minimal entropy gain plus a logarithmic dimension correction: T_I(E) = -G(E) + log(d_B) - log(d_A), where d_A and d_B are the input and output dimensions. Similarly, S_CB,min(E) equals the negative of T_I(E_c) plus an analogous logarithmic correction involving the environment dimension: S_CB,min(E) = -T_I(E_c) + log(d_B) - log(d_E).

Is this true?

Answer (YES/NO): NO